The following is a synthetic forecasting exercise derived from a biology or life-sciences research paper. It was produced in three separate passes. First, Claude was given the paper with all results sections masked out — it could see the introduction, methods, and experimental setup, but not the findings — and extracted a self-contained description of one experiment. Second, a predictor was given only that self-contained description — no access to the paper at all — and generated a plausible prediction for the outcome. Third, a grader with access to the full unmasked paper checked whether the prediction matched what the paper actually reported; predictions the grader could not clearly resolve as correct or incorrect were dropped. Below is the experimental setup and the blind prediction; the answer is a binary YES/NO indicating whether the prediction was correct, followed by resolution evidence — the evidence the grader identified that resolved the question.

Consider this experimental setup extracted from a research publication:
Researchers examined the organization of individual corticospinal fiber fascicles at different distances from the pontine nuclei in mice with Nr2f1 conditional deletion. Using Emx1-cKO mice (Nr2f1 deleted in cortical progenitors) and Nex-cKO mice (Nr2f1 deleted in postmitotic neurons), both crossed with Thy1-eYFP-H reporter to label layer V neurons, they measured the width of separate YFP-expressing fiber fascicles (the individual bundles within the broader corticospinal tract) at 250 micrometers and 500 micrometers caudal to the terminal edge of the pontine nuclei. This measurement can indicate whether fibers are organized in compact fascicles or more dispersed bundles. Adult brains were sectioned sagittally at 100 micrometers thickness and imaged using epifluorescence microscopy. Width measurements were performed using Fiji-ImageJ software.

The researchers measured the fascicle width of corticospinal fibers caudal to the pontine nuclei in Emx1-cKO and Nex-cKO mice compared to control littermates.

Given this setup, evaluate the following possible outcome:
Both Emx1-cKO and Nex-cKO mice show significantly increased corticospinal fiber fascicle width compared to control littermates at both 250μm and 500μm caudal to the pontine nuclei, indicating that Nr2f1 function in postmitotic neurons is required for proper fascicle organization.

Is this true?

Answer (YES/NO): NO